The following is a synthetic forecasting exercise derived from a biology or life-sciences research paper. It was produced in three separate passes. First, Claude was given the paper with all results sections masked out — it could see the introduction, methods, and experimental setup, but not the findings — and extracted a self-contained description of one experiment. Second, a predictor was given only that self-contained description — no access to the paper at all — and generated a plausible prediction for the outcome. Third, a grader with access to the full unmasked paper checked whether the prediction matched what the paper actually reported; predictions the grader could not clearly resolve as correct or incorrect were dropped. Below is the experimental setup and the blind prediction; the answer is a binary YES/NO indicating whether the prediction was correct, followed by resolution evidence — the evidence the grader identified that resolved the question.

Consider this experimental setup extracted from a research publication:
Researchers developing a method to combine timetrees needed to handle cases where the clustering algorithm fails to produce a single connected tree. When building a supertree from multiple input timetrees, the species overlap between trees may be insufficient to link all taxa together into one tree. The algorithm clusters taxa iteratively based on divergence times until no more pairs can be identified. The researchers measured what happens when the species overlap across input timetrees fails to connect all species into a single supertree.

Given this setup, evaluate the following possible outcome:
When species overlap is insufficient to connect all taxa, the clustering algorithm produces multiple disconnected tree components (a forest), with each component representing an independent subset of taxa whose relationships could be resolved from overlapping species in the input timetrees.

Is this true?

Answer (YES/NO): YES